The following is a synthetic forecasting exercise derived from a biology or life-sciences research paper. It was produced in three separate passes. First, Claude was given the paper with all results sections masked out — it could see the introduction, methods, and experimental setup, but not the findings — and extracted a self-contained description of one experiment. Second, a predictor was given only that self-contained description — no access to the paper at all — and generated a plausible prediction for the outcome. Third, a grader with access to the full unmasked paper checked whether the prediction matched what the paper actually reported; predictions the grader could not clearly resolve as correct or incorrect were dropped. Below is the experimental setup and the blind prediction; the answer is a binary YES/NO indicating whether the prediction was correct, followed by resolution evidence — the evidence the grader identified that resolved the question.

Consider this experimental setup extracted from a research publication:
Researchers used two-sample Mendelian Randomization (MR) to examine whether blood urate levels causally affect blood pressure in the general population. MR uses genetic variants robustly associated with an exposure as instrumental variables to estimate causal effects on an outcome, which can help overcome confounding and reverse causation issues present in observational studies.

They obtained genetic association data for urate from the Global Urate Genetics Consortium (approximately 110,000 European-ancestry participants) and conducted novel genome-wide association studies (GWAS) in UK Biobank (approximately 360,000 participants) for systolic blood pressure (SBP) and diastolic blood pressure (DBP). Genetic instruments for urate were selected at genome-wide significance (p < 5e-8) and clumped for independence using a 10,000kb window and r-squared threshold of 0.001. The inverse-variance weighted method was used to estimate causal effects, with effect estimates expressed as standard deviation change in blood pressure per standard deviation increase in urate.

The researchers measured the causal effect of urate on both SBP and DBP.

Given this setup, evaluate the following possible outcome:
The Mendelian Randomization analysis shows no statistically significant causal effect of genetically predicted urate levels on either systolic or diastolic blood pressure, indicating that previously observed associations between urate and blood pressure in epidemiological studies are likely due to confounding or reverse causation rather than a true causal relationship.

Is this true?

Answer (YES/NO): NO